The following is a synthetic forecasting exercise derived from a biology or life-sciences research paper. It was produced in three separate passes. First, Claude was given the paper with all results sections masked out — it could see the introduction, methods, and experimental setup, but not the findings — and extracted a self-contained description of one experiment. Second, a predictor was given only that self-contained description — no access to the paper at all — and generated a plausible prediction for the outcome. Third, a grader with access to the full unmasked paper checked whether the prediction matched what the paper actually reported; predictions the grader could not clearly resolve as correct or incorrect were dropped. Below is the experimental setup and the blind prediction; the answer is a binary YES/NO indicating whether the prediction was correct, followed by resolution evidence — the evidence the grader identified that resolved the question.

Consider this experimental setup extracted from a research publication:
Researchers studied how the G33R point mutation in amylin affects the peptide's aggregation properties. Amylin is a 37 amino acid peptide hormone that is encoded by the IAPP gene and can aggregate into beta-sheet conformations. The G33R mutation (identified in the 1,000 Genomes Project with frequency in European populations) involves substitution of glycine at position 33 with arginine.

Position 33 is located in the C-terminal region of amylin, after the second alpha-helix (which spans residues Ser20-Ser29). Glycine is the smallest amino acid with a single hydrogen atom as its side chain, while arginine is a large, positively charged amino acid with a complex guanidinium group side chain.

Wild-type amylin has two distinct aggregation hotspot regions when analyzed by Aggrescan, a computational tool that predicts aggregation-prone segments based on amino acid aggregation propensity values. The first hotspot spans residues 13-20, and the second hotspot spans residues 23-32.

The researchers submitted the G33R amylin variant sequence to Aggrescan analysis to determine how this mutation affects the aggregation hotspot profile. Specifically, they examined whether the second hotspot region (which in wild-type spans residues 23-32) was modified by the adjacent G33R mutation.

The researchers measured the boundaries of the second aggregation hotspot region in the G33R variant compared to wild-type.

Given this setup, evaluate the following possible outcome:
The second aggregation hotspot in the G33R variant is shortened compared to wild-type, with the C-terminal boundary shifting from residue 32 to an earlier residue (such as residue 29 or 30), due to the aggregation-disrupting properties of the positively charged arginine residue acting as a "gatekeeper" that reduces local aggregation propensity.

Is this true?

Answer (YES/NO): NO